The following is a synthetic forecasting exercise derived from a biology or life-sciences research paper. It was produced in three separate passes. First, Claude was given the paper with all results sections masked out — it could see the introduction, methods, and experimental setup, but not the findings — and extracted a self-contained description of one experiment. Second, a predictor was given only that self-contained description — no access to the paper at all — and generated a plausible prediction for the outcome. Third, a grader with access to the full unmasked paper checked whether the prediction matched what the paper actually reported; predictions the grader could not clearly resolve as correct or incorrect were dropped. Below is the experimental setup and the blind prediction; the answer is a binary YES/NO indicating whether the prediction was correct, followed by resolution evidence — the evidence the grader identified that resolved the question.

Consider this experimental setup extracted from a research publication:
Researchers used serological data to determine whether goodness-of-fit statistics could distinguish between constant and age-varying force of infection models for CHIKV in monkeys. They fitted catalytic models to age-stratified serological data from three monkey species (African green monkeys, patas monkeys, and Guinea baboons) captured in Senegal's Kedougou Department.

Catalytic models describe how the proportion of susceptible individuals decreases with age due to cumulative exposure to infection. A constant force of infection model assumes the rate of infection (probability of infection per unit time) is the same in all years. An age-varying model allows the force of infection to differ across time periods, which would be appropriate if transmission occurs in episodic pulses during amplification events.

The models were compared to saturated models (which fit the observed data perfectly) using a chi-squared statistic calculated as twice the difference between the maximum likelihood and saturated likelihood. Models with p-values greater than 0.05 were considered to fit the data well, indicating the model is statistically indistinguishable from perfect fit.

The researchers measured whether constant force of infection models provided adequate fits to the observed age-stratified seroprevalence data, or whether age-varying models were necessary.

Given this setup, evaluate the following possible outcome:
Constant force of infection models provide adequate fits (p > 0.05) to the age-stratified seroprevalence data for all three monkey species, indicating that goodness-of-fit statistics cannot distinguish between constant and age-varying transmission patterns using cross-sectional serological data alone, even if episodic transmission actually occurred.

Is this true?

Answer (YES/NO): NO